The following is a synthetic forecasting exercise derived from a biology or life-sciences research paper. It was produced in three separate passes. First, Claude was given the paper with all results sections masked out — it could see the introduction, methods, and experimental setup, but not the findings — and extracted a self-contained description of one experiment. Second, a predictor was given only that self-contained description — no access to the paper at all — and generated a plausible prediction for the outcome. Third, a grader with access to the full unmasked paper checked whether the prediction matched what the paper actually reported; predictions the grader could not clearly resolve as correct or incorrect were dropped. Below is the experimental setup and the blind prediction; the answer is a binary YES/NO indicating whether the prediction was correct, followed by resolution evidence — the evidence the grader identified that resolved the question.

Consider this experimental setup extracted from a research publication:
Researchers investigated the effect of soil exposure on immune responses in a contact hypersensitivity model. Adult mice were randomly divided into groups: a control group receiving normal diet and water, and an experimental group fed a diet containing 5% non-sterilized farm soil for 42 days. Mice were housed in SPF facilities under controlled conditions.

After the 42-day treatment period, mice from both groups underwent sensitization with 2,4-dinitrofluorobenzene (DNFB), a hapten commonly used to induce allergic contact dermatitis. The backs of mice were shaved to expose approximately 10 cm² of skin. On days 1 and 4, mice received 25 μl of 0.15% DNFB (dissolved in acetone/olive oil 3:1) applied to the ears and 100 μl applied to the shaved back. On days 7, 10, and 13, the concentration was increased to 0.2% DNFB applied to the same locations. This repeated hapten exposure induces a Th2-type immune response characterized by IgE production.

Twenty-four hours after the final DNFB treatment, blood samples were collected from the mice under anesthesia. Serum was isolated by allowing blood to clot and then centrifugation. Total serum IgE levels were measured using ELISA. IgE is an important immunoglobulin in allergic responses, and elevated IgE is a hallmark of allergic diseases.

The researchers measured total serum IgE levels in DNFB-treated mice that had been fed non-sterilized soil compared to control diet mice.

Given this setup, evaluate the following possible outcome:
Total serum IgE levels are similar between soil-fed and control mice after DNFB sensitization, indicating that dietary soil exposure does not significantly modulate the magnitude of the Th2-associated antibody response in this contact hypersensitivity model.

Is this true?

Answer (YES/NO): NO